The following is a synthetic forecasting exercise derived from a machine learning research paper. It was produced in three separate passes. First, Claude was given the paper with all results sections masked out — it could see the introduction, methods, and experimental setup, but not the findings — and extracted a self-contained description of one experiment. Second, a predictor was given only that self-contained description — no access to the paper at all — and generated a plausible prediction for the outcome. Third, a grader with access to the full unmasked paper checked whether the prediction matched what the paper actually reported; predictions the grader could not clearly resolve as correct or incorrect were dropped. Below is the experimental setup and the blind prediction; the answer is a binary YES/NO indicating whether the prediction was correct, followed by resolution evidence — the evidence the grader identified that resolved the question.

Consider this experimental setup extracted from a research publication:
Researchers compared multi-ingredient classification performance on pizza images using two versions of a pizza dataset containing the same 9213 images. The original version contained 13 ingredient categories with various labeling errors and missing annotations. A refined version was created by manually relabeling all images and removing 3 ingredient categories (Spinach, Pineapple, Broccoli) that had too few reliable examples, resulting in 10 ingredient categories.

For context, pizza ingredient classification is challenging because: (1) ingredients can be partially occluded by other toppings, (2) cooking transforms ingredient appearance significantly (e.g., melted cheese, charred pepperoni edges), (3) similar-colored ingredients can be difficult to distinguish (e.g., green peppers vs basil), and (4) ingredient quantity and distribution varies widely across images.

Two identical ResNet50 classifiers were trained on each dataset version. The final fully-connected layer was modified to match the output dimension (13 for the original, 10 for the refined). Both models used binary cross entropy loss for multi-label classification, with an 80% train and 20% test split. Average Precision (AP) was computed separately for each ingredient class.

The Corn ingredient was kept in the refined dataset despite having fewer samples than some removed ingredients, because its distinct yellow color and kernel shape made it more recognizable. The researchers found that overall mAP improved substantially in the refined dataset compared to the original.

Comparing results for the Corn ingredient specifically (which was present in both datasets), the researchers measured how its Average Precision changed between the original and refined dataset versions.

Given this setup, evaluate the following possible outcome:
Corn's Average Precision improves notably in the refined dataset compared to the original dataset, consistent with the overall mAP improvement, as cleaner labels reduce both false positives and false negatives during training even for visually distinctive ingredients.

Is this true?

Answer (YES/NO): NO